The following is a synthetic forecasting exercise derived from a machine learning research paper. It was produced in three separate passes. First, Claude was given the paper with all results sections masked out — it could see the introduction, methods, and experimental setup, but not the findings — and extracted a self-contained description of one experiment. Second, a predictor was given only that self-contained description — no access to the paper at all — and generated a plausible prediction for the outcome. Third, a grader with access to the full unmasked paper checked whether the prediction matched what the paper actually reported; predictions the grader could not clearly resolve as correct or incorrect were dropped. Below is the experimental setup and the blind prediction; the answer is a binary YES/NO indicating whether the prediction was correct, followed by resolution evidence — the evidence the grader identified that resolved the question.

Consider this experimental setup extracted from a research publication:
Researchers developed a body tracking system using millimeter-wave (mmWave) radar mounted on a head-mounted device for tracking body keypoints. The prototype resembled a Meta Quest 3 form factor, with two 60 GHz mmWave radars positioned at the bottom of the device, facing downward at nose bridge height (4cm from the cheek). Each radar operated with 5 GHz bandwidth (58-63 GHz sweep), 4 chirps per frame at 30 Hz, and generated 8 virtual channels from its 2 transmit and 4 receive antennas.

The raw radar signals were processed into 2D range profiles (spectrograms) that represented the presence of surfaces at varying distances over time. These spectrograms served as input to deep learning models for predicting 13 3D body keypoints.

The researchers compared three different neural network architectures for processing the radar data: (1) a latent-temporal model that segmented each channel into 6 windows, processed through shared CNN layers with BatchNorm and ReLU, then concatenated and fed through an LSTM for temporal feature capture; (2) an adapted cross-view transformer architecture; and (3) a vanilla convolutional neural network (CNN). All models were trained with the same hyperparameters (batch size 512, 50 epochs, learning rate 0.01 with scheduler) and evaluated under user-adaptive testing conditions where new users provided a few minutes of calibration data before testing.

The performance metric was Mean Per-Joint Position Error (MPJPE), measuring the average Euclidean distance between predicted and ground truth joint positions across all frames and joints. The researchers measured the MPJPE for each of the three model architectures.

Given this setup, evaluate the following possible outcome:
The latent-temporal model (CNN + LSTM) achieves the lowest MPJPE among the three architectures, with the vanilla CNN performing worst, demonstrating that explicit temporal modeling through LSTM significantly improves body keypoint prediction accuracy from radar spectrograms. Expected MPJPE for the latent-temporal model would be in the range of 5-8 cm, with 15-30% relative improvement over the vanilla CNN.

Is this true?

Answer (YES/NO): NO